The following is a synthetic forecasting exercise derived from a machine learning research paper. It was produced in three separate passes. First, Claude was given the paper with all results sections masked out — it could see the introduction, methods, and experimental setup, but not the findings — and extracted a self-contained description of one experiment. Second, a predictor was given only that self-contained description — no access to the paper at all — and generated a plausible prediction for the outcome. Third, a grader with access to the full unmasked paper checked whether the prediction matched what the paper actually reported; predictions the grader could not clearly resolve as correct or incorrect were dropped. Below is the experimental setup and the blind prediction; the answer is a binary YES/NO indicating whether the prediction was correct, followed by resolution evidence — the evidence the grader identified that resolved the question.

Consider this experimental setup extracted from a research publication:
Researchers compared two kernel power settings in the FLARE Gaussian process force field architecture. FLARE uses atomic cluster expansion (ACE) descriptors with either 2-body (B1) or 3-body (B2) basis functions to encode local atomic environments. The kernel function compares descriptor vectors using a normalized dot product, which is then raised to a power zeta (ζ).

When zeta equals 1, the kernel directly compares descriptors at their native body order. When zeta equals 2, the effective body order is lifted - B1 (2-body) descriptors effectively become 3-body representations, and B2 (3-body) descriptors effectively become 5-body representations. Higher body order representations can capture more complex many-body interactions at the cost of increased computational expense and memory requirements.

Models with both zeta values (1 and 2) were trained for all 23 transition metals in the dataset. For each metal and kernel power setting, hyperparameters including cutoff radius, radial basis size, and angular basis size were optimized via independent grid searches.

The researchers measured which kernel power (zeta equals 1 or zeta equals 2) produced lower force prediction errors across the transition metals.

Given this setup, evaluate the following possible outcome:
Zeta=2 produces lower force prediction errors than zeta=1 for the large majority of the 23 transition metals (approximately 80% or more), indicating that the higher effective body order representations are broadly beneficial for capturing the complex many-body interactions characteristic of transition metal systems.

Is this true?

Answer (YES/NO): YES